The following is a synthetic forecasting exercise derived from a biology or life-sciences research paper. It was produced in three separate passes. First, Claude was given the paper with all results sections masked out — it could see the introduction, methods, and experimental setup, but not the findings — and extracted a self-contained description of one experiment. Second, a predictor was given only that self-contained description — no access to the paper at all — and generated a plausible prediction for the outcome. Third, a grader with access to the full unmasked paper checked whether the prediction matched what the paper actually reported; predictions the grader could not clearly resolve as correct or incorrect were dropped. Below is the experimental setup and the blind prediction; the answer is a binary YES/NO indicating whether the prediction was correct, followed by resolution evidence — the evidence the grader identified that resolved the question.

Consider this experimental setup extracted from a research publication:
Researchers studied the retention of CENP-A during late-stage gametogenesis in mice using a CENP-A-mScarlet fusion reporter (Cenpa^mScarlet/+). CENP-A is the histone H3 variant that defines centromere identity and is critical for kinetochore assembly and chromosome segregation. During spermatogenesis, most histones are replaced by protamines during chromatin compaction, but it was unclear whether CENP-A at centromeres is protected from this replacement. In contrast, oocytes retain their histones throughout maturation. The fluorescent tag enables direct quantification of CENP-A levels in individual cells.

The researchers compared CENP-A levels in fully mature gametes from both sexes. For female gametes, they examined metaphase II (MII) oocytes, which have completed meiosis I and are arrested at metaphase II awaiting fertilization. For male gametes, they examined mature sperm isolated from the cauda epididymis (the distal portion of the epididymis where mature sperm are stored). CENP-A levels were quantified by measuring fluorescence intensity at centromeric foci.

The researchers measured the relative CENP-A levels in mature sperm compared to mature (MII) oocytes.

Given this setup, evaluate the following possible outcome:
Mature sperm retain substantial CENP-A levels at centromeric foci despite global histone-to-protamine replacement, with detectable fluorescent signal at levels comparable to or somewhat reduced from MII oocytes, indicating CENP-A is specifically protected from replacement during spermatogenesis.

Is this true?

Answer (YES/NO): NO